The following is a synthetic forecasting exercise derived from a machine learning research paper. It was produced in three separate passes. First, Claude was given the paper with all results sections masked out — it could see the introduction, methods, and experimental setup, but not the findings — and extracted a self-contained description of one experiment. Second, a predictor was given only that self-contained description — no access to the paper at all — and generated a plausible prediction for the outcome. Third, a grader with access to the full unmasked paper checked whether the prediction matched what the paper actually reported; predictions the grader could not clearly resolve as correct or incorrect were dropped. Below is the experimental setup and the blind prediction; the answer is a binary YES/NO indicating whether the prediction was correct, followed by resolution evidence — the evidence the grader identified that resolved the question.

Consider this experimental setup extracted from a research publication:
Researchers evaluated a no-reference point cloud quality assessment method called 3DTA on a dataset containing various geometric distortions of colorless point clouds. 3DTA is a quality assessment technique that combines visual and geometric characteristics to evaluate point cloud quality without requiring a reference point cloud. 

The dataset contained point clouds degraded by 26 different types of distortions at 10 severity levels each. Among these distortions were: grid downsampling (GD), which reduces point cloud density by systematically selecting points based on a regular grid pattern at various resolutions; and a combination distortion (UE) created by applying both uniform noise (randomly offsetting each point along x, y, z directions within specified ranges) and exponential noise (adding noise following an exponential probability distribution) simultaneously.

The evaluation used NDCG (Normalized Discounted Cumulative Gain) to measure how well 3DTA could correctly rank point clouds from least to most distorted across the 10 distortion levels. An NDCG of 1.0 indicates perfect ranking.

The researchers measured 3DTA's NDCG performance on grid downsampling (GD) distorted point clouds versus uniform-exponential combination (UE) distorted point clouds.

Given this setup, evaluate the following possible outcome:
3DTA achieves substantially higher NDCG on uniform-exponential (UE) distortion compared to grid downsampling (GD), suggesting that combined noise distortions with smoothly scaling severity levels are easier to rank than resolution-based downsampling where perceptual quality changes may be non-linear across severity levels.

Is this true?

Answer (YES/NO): NO